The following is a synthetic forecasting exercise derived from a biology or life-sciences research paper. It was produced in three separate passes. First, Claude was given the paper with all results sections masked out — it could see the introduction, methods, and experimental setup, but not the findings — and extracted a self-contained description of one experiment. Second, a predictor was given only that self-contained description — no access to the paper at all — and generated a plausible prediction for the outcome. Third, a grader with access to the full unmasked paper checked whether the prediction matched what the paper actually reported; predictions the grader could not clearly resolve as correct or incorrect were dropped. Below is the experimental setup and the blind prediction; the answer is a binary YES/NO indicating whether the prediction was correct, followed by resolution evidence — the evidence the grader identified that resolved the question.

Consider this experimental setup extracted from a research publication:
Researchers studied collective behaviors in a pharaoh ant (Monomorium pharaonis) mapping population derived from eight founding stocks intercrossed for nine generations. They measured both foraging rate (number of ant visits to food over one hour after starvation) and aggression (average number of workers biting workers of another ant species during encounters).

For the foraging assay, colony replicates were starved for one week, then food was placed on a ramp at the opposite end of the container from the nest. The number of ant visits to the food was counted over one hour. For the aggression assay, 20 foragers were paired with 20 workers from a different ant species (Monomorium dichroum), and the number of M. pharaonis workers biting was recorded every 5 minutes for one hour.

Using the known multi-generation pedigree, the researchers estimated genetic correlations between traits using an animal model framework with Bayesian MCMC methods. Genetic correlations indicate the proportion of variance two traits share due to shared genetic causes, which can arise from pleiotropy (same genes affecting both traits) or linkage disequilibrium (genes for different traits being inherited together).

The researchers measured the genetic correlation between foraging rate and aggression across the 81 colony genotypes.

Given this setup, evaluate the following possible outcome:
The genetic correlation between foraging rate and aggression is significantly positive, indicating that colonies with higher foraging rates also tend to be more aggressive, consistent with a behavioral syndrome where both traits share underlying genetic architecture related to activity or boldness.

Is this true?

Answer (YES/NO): NO